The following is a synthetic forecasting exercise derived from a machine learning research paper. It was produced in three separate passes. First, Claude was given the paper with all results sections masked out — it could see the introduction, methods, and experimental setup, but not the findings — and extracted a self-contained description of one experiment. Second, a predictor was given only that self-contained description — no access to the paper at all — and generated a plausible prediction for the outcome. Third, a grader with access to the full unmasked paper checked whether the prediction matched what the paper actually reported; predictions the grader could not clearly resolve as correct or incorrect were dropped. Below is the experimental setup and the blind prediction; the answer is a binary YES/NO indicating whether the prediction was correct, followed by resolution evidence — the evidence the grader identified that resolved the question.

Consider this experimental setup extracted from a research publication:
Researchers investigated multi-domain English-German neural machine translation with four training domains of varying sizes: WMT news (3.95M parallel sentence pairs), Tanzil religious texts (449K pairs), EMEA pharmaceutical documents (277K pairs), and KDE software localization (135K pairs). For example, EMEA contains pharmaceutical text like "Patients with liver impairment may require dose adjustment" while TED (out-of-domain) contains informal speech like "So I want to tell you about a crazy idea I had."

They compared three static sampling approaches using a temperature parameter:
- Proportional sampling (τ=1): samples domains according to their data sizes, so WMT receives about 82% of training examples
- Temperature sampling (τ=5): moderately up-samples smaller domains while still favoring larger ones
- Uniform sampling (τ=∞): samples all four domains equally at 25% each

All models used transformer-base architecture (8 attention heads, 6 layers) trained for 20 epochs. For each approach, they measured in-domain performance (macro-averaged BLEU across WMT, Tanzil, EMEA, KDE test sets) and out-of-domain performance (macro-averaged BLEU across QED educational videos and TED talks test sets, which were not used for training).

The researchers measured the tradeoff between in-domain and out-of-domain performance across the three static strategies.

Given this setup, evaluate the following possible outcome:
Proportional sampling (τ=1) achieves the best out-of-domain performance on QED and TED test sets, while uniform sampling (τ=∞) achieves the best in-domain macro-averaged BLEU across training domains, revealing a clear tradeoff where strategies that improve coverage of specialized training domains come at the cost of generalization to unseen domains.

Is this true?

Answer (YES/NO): NO